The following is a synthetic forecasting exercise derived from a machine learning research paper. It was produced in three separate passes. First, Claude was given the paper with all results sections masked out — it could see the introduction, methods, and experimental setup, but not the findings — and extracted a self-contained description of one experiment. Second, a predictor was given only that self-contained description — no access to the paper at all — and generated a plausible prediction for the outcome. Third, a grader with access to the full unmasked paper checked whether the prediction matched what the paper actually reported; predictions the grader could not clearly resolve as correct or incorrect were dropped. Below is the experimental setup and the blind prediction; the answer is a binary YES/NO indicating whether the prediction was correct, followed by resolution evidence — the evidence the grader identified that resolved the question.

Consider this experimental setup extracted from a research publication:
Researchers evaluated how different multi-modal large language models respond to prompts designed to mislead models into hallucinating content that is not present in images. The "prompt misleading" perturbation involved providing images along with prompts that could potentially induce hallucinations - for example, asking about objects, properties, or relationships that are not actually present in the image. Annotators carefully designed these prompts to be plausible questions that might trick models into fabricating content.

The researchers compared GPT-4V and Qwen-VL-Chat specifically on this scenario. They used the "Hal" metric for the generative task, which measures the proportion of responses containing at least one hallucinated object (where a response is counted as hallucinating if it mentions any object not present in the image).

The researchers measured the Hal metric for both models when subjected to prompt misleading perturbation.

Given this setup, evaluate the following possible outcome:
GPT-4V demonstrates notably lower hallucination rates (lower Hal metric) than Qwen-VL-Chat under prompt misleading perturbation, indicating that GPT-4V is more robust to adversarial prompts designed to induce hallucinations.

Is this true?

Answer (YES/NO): YES